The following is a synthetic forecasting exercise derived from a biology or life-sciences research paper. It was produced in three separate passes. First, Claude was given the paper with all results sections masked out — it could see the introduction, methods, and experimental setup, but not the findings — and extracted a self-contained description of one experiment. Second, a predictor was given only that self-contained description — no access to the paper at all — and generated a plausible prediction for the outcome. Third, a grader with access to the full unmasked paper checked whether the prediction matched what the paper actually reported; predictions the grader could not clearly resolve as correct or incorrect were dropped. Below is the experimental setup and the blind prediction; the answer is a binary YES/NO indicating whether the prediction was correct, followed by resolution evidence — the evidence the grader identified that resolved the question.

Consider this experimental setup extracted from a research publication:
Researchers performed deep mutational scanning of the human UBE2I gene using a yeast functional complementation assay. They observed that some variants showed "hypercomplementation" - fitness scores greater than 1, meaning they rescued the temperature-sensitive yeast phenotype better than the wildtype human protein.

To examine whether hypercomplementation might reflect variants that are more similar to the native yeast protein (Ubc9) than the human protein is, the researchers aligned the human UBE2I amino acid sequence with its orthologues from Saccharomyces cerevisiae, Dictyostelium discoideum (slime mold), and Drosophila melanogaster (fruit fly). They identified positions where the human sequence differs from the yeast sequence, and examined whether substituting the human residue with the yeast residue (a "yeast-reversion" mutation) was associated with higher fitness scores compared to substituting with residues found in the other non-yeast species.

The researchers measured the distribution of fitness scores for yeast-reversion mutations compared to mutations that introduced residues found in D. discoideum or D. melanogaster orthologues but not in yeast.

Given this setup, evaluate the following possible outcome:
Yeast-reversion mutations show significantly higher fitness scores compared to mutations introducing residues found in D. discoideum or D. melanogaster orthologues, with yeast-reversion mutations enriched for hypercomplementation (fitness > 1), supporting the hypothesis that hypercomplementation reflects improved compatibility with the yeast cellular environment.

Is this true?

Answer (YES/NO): NO